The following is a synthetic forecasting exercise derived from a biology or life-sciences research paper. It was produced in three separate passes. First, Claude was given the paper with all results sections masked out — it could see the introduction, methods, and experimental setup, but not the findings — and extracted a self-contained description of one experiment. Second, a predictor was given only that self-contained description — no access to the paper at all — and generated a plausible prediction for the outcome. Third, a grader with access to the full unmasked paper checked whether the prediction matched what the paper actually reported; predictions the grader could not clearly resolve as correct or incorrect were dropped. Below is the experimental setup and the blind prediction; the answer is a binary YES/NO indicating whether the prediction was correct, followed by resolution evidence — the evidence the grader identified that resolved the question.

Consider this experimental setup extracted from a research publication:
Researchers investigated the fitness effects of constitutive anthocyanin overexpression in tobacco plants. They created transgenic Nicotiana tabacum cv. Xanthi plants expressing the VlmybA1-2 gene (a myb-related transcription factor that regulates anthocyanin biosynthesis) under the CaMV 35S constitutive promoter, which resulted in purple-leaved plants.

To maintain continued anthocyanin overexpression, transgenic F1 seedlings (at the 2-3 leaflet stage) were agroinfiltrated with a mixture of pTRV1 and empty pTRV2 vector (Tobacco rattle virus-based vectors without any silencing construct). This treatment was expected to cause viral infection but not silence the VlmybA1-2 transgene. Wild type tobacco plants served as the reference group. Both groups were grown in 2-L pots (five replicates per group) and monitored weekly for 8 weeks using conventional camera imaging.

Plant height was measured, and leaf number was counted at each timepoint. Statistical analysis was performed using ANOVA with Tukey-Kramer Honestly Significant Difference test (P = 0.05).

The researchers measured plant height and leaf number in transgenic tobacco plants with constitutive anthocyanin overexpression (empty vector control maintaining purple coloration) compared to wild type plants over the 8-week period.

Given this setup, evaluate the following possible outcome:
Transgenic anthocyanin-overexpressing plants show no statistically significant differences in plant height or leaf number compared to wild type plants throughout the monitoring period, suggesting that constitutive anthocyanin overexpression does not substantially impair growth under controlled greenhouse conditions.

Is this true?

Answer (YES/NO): NO